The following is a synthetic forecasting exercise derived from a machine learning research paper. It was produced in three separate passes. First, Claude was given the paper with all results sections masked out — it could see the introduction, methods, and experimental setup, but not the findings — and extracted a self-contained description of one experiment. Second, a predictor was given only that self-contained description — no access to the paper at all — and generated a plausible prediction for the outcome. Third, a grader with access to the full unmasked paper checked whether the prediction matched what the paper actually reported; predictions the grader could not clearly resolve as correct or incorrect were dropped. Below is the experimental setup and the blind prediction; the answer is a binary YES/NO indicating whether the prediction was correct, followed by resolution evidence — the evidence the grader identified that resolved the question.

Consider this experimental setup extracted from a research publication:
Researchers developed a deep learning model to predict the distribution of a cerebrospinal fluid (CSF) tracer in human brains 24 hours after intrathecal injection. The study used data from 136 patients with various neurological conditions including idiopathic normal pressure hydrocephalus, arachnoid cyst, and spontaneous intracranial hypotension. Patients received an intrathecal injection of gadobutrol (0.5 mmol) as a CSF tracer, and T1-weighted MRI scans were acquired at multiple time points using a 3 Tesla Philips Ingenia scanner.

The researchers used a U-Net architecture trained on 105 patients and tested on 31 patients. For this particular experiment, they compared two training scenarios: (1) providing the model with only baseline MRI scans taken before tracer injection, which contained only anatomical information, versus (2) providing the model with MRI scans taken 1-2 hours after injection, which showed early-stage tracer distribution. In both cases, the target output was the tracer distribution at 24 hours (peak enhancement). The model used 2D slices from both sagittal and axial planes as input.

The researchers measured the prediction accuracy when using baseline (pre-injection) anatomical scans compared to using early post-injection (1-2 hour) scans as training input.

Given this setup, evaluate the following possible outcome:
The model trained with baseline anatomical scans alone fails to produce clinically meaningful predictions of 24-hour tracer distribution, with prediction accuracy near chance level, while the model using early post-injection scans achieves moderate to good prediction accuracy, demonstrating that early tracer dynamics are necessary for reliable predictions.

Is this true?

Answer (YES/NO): NO